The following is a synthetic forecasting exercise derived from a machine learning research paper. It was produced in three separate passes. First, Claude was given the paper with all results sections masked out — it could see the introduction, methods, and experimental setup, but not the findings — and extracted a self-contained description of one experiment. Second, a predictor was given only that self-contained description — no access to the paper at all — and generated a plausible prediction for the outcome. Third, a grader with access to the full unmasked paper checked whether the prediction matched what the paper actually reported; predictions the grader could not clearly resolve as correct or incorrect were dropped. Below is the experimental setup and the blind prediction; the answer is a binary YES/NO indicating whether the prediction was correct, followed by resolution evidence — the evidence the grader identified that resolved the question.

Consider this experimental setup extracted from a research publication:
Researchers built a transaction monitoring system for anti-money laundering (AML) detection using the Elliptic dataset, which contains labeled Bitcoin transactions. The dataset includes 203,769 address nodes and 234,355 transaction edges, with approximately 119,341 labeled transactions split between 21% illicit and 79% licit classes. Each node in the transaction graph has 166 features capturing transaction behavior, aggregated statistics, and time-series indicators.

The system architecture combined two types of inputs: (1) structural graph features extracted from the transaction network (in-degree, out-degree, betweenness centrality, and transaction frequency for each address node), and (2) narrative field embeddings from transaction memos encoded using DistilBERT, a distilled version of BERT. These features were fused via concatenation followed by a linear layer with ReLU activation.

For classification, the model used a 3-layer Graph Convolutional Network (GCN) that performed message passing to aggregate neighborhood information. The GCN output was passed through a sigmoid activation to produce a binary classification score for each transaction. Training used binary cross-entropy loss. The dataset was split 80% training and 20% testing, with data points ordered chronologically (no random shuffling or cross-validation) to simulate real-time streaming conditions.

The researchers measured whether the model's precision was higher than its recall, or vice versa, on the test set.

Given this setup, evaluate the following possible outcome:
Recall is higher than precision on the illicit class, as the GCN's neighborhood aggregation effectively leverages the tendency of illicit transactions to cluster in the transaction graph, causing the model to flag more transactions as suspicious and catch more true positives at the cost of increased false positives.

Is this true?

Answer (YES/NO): NO